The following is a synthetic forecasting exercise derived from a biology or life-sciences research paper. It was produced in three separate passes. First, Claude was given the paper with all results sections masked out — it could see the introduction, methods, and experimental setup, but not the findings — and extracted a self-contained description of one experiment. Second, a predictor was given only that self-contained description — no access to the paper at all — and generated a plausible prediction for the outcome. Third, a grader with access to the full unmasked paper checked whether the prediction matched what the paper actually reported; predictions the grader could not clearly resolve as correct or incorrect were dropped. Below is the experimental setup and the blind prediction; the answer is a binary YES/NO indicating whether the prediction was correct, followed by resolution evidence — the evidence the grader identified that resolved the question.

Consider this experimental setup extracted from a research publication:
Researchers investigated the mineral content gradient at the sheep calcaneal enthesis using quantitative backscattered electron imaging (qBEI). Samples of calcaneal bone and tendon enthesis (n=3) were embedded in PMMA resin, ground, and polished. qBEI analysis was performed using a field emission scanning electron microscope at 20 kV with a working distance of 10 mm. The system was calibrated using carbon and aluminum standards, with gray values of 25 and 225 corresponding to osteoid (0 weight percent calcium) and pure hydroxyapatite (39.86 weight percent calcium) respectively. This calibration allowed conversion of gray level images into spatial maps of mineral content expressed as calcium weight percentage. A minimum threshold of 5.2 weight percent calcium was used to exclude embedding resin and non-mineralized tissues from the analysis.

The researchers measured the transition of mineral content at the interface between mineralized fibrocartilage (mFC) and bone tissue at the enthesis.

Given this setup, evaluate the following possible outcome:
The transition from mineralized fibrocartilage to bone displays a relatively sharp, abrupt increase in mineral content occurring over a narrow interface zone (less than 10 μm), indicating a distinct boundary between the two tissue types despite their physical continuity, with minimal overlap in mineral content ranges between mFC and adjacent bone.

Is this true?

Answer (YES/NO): NO